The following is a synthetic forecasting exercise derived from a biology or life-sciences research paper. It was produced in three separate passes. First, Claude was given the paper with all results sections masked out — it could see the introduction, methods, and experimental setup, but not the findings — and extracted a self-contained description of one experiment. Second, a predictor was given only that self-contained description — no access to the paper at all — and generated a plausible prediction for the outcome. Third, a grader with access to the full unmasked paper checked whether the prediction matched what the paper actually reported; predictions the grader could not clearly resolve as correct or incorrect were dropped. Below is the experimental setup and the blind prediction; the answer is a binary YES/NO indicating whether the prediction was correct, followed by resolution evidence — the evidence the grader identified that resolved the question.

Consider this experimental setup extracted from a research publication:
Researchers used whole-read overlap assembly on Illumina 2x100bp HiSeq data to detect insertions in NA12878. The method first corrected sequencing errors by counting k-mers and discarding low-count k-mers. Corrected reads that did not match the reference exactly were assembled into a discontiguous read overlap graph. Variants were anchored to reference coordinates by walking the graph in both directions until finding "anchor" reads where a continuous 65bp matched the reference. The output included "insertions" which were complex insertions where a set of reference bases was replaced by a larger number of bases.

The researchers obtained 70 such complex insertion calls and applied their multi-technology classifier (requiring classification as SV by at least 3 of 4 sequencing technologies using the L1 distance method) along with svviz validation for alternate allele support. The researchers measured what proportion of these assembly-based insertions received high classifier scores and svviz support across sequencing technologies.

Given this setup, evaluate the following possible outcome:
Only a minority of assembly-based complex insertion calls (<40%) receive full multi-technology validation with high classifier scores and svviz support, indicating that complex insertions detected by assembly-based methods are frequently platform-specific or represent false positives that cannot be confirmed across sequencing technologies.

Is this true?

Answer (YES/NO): NO